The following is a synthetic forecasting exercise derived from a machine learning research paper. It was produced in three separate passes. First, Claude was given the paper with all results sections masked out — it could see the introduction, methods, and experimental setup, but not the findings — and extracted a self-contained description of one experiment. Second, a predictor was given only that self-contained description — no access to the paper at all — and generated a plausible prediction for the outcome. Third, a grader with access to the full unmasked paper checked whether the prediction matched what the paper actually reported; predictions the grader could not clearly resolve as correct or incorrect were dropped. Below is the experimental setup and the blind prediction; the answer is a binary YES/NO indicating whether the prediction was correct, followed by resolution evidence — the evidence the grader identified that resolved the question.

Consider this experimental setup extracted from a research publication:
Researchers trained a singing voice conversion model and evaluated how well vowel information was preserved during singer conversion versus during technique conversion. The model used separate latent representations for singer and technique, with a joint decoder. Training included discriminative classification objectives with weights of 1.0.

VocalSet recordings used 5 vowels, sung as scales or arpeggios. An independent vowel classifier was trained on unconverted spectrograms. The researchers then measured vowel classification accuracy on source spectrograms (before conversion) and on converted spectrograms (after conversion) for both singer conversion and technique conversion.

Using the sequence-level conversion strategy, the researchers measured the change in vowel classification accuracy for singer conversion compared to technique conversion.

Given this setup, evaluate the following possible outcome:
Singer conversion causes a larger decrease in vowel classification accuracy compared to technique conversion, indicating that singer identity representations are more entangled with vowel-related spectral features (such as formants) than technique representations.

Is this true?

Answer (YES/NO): YES